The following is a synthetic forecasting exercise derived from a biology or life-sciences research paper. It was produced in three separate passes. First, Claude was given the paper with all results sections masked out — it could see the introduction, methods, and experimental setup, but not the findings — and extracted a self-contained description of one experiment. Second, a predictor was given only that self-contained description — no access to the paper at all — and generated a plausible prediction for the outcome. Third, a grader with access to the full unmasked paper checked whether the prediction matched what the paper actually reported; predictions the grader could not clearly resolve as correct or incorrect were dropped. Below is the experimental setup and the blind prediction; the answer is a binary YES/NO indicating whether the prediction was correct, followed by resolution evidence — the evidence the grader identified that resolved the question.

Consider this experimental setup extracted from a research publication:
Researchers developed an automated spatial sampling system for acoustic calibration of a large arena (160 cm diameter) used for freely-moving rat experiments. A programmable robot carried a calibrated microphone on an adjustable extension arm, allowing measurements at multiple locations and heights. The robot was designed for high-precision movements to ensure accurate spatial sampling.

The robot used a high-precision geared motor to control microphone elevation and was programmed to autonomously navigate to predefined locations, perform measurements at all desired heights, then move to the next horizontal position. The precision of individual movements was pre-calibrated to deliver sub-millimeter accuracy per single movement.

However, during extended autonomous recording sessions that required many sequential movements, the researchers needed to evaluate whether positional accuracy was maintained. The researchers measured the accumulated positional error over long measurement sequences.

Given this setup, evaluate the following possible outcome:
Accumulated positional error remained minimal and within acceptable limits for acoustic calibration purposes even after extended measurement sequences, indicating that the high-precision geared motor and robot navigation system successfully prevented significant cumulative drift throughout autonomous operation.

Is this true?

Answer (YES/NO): NO